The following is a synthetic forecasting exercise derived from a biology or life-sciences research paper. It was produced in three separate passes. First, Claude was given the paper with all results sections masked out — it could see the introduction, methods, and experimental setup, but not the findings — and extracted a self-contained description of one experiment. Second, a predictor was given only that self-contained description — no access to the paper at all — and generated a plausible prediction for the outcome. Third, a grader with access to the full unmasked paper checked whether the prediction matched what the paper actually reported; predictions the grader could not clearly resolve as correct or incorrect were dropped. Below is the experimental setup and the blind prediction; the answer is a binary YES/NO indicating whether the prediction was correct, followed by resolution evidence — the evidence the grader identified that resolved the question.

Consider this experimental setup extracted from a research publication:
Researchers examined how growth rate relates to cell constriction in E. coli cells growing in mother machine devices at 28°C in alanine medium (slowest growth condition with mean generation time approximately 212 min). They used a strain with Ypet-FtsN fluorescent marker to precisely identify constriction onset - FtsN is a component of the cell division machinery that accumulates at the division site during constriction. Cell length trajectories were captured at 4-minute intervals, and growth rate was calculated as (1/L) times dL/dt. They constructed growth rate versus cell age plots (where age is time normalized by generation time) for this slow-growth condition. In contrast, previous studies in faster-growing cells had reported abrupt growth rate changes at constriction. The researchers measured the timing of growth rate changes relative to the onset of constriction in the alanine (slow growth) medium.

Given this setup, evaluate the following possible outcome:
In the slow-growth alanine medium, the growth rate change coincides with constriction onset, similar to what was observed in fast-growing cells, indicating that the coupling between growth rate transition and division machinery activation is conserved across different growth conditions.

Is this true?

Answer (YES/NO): NO